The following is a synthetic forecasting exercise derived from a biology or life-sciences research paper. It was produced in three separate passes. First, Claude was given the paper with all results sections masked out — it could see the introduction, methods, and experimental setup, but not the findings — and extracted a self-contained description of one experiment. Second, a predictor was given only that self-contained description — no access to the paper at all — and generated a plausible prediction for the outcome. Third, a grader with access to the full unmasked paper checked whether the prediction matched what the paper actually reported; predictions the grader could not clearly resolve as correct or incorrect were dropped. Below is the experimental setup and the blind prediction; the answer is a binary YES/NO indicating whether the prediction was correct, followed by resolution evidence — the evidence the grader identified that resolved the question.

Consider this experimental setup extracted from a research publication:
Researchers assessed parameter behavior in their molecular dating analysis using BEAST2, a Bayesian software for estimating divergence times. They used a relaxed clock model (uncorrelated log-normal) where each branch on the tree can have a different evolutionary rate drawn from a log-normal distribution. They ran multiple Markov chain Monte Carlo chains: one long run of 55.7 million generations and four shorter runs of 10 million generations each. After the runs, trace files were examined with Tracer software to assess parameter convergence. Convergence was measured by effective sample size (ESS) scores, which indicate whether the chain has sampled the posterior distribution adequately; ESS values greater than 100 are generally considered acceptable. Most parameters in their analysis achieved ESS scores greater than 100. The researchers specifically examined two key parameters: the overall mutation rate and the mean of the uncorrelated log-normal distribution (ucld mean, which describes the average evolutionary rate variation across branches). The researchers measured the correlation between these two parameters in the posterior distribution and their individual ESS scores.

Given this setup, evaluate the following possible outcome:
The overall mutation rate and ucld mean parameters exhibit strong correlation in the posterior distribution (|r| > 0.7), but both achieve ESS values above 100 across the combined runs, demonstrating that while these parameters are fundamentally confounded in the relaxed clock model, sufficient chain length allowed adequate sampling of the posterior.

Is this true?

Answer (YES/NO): NO